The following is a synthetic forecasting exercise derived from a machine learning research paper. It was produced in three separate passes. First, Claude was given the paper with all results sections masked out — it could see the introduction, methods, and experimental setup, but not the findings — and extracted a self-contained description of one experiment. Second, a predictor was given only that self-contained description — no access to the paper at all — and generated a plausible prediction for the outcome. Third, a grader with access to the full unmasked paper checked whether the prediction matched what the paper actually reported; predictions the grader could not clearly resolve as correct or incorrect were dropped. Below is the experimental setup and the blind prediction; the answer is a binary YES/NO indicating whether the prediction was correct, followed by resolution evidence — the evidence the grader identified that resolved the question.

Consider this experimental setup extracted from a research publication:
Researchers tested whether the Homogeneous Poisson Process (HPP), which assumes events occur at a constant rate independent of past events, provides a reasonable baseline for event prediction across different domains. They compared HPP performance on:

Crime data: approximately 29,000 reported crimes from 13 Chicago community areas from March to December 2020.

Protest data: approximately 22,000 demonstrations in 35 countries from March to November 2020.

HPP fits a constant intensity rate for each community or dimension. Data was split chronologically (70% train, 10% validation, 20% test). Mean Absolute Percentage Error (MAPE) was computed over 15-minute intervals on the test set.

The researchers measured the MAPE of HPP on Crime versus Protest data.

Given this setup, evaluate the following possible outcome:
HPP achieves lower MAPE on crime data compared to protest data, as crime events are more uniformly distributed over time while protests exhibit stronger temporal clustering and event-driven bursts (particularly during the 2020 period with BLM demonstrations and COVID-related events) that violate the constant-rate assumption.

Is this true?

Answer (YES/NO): YES